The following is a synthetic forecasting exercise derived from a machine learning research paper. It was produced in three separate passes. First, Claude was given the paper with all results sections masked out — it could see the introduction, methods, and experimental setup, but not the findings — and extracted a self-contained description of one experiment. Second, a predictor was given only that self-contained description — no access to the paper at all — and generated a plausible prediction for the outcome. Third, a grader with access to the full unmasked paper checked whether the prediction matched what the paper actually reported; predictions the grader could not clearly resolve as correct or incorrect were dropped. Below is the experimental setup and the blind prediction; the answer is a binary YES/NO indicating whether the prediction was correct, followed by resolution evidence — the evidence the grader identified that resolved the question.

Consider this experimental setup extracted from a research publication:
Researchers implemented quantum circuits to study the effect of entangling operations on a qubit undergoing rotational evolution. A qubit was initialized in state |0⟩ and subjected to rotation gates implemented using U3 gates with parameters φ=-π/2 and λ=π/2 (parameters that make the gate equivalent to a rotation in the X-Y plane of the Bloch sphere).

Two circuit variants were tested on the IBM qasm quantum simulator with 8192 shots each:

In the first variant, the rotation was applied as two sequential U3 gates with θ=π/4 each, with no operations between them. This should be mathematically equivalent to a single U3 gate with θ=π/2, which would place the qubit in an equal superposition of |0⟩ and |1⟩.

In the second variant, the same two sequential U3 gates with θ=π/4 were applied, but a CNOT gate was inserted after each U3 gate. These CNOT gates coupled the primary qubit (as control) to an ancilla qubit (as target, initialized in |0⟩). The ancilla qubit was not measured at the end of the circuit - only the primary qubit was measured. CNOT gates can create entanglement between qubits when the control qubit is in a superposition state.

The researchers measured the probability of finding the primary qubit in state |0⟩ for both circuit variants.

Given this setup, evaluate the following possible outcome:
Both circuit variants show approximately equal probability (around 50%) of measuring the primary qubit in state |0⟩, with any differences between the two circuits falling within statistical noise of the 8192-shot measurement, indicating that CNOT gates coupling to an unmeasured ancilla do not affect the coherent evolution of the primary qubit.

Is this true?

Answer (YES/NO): NO